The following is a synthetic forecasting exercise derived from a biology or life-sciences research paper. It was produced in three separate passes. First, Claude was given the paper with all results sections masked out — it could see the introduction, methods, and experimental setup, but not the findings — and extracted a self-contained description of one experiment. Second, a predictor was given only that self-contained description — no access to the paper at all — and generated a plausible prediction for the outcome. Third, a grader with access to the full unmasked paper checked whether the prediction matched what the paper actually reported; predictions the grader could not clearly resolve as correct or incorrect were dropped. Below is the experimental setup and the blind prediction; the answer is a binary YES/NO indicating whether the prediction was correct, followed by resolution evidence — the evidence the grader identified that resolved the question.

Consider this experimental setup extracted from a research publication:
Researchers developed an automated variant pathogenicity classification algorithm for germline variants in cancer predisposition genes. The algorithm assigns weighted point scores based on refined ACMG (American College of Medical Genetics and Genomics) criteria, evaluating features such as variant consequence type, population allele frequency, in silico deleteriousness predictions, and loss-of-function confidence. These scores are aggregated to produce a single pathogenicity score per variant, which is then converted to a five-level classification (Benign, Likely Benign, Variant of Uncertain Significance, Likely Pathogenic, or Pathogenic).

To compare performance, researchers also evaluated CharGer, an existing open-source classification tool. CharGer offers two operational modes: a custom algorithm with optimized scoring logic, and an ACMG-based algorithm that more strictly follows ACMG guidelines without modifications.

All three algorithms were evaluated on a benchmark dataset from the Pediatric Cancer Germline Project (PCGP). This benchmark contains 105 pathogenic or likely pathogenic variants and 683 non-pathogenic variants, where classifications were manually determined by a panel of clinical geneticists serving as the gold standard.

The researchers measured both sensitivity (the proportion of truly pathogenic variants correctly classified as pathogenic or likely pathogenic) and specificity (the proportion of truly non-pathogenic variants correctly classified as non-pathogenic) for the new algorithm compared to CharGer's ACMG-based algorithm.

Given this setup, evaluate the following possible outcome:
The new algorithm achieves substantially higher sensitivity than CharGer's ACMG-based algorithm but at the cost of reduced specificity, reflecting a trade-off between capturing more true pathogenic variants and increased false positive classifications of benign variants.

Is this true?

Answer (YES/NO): NO